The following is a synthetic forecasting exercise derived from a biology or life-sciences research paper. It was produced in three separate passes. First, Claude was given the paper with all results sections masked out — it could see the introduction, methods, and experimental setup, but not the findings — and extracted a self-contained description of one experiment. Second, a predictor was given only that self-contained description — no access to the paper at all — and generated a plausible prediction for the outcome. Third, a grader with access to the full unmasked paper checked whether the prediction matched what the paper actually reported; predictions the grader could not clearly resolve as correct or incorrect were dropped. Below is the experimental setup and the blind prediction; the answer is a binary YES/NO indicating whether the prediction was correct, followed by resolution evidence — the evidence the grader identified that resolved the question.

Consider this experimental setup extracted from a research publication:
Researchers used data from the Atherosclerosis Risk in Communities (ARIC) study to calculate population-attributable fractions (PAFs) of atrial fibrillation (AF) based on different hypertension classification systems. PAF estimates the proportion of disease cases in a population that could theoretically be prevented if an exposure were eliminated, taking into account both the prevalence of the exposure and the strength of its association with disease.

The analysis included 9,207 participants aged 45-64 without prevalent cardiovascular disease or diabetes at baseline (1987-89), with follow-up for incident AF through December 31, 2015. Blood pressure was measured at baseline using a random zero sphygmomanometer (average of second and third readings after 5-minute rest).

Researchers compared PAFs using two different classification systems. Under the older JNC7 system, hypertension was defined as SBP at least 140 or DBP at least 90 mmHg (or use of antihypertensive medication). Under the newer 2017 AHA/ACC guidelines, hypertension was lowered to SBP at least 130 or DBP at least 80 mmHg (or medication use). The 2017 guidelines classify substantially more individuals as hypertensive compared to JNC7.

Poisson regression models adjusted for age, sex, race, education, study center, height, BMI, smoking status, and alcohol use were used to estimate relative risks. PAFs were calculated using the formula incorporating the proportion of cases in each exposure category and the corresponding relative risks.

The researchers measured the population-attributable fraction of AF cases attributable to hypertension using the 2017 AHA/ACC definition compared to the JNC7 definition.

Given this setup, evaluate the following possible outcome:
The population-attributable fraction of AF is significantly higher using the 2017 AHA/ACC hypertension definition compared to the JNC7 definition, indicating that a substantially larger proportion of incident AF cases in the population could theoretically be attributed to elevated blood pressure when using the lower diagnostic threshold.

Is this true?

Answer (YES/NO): NO